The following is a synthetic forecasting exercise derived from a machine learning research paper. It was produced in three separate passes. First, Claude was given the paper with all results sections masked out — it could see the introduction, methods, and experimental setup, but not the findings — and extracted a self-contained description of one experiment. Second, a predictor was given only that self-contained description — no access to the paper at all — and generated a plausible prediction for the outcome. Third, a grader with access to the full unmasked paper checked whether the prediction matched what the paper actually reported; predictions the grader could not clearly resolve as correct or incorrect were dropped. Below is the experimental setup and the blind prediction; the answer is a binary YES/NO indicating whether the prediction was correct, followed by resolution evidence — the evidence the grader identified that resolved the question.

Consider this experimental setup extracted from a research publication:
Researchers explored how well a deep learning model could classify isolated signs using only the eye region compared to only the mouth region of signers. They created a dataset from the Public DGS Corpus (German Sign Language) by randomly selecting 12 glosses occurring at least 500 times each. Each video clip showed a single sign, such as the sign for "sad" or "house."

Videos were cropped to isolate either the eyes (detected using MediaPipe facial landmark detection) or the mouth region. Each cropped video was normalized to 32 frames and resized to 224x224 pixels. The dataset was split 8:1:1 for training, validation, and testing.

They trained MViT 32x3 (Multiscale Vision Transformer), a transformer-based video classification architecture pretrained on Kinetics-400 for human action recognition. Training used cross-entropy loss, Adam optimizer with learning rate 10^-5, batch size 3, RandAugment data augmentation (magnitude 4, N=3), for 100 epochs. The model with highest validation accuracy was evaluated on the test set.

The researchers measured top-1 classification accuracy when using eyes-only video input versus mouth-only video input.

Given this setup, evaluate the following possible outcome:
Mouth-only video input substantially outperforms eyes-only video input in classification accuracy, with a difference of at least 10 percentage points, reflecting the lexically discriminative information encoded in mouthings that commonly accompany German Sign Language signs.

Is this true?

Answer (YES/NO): YES